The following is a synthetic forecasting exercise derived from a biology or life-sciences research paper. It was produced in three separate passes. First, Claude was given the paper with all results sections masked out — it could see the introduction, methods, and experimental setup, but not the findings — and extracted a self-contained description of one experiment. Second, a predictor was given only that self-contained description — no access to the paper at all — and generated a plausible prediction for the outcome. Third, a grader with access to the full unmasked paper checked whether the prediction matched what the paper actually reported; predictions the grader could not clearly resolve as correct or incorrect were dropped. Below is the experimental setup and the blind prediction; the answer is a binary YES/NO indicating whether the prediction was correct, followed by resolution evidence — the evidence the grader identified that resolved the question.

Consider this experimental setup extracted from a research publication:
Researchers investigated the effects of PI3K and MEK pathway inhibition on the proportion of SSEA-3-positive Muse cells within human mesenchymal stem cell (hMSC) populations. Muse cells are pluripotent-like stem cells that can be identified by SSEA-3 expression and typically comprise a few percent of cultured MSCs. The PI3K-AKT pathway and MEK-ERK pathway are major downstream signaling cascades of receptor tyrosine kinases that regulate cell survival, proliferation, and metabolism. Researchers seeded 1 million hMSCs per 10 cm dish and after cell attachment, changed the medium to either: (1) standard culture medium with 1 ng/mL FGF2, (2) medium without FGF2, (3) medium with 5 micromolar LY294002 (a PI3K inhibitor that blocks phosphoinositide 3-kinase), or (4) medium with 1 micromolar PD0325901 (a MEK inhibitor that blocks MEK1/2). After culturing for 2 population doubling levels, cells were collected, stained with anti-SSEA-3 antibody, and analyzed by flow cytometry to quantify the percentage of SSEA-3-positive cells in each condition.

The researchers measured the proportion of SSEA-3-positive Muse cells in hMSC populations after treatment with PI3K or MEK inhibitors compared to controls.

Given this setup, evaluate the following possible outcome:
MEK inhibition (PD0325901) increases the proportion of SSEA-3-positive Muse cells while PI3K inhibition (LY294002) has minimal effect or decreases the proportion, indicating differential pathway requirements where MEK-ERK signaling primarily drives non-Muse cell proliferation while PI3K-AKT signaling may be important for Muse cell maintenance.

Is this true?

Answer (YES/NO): NO